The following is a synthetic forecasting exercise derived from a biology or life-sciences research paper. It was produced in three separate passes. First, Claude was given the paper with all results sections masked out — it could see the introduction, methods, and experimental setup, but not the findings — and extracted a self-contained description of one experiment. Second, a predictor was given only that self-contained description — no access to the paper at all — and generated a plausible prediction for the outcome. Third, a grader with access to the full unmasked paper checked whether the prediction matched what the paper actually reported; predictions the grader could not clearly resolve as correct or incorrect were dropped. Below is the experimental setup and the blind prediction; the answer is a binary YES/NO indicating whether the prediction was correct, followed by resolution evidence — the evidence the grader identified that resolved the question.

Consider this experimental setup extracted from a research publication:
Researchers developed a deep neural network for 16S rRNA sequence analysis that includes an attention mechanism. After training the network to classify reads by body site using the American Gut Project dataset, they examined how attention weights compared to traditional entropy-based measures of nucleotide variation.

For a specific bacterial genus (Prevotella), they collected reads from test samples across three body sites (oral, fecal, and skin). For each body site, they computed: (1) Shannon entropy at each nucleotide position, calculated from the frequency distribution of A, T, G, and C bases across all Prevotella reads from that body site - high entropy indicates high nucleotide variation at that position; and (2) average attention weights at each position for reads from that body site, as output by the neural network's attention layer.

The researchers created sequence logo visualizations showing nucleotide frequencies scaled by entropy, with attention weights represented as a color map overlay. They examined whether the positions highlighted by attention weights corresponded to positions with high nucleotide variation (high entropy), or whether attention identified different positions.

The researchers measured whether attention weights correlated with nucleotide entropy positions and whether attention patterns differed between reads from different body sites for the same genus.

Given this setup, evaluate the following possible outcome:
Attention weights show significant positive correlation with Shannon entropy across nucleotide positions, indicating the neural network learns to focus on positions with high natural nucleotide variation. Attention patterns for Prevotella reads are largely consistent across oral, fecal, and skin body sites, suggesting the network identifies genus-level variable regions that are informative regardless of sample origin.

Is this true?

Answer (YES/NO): NO